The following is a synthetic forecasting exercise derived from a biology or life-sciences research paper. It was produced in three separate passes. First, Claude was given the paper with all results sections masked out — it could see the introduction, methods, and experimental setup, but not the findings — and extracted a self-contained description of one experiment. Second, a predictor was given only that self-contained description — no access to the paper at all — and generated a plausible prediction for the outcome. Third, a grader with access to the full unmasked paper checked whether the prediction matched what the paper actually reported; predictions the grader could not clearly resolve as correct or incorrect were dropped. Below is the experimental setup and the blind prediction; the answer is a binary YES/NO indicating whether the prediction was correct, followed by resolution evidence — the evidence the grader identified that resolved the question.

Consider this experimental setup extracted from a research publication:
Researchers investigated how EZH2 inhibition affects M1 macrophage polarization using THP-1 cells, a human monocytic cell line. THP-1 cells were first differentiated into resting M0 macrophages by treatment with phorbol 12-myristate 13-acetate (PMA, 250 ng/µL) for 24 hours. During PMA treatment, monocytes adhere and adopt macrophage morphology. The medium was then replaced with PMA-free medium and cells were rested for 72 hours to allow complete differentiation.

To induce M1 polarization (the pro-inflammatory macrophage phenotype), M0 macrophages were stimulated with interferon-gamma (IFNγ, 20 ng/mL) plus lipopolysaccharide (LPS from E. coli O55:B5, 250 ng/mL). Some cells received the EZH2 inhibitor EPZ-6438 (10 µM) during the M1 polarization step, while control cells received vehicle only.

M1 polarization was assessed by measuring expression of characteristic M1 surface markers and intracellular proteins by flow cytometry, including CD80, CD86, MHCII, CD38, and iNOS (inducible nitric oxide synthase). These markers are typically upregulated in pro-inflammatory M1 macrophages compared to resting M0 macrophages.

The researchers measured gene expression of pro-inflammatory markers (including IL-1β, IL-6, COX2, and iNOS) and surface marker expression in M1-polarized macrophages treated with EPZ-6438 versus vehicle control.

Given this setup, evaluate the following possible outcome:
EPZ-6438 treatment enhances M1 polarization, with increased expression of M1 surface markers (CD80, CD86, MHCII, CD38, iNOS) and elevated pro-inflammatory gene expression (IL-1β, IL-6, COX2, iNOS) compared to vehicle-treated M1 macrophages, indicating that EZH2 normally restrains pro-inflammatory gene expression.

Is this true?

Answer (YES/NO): NO